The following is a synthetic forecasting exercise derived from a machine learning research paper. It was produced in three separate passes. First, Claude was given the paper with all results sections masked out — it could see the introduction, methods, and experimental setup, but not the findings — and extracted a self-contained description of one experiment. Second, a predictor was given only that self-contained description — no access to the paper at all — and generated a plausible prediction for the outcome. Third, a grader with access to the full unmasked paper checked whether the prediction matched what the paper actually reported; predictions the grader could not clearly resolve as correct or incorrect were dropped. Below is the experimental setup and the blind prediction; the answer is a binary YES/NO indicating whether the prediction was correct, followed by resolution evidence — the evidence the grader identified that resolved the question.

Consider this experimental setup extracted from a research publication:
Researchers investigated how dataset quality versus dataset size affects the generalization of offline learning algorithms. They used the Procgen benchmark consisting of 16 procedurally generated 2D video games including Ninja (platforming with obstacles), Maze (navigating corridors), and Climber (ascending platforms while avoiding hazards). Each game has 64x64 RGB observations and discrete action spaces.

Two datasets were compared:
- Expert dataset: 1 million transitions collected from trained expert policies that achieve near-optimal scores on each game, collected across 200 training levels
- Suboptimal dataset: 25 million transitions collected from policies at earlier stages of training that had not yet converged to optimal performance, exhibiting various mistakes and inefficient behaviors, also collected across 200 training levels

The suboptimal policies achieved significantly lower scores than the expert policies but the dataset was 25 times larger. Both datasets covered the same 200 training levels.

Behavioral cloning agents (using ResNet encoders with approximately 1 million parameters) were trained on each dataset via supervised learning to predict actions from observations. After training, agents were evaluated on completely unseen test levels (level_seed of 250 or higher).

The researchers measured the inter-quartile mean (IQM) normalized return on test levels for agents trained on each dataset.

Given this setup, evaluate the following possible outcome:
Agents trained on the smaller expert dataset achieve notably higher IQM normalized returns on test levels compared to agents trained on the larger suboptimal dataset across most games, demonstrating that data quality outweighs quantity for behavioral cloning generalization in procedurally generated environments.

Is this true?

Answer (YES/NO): YES